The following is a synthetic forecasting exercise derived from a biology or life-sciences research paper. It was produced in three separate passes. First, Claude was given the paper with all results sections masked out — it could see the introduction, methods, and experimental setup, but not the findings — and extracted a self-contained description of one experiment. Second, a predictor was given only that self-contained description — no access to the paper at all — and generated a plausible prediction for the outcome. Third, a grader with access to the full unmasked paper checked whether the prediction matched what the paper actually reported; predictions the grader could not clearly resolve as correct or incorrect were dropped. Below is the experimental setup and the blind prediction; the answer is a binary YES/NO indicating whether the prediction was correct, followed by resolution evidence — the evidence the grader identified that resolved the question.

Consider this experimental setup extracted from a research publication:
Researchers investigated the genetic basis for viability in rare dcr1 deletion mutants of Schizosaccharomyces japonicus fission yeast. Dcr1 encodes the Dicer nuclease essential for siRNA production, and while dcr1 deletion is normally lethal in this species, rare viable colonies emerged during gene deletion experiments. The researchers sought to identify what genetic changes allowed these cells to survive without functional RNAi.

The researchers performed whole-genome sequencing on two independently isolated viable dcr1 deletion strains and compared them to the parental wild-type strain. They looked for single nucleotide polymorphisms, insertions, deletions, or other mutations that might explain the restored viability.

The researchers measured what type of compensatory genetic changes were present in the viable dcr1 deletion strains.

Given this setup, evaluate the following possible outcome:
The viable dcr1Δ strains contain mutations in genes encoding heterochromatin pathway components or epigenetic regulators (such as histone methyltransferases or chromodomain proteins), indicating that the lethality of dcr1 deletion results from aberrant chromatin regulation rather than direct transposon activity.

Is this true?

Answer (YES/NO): YES